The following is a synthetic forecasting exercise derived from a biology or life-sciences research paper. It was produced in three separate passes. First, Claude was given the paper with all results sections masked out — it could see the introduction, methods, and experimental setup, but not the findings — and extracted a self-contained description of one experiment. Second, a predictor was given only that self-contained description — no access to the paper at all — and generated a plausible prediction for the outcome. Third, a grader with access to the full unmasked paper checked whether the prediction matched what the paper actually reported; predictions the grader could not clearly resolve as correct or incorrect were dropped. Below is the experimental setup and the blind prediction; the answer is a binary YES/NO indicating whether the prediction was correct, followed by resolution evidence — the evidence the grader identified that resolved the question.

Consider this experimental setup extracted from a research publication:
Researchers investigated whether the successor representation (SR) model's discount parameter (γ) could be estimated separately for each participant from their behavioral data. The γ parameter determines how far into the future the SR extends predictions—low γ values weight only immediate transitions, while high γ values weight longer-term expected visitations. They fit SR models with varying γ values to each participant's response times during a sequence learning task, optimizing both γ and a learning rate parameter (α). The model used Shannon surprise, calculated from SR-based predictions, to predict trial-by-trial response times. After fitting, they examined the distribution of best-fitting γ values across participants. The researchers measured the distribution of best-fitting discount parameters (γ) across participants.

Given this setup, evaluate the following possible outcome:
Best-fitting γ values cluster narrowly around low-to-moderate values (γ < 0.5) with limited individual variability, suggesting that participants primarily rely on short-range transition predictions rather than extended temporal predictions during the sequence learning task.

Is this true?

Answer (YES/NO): NO